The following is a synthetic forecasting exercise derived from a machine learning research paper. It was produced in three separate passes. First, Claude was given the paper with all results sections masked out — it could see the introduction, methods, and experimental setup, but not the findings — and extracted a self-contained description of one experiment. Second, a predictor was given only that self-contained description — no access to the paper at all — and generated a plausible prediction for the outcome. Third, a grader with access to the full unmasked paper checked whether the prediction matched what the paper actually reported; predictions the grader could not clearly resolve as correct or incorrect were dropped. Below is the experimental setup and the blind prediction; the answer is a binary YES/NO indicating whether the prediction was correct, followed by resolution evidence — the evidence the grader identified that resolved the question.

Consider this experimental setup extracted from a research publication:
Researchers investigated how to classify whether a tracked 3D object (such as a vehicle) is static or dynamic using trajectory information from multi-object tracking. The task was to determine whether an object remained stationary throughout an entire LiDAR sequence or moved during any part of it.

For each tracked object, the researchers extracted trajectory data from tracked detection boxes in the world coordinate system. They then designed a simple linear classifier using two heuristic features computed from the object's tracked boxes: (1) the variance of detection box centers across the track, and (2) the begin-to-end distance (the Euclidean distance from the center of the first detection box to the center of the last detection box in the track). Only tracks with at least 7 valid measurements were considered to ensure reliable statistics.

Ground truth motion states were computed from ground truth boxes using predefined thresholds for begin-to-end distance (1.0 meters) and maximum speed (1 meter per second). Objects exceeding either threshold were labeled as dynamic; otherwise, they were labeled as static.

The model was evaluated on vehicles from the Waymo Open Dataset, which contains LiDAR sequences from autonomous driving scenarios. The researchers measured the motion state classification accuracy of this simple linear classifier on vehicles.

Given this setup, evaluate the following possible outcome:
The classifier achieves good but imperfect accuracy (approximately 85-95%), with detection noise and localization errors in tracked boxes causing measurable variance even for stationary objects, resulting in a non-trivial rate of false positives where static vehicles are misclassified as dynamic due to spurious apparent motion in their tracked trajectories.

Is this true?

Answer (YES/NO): NO